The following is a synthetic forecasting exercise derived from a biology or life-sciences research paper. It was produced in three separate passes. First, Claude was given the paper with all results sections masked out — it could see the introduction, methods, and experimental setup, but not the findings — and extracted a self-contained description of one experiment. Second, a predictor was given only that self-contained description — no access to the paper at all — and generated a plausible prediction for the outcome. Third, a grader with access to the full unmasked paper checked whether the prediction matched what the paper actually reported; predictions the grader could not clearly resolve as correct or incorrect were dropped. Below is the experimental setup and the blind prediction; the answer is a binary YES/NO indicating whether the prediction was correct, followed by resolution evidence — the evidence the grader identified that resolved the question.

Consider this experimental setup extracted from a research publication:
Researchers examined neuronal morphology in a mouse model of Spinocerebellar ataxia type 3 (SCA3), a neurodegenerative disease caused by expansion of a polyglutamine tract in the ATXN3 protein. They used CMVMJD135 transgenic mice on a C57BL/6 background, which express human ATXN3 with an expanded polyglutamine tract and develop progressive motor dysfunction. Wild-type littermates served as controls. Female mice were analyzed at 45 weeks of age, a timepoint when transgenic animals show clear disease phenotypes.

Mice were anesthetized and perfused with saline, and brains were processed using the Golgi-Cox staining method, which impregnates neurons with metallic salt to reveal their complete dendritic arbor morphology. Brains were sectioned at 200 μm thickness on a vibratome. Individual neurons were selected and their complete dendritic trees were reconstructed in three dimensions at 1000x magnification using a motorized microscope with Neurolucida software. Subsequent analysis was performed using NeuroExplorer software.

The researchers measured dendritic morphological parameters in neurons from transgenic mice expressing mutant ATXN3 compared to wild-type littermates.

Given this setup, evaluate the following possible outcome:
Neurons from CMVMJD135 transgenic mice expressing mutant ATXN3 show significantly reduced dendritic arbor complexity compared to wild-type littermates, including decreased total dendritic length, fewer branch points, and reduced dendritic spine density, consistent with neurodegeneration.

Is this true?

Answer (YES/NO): NO